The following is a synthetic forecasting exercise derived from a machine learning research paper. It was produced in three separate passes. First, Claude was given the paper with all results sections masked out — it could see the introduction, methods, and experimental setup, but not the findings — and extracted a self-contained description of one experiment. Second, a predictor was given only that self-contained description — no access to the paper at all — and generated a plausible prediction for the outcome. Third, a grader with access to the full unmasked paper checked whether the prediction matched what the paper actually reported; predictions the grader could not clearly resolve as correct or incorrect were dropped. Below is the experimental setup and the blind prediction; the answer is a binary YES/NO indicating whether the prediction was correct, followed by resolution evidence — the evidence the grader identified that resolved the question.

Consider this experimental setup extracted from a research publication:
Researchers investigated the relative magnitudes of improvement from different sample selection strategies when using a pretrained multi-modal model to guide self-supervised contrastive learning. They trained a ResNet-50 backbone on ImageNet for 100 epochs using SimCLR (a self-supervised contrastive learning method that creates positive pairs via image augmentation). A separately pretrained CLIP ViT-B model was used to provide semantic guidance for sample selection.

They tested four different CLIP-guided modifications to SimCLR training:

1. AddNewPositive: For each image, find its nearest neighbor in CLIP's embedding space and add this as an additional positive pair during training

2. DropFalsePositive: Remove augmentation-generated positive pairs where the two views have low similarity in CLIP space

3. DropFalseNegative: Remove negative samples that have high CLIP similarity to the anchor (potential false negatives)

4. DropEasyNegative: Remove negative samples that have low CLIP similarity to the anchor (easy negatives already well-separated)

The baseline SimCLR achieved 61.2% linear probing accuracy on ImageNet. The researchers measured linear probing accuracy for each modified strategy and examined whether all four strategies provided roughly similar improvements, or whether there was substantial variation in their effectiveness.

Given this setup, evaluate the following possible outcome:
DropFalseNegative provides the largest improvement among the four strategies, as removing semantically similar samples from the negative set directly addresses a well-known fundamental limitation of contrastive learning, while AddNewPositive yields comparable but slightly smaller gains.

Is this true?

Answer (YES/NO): NO